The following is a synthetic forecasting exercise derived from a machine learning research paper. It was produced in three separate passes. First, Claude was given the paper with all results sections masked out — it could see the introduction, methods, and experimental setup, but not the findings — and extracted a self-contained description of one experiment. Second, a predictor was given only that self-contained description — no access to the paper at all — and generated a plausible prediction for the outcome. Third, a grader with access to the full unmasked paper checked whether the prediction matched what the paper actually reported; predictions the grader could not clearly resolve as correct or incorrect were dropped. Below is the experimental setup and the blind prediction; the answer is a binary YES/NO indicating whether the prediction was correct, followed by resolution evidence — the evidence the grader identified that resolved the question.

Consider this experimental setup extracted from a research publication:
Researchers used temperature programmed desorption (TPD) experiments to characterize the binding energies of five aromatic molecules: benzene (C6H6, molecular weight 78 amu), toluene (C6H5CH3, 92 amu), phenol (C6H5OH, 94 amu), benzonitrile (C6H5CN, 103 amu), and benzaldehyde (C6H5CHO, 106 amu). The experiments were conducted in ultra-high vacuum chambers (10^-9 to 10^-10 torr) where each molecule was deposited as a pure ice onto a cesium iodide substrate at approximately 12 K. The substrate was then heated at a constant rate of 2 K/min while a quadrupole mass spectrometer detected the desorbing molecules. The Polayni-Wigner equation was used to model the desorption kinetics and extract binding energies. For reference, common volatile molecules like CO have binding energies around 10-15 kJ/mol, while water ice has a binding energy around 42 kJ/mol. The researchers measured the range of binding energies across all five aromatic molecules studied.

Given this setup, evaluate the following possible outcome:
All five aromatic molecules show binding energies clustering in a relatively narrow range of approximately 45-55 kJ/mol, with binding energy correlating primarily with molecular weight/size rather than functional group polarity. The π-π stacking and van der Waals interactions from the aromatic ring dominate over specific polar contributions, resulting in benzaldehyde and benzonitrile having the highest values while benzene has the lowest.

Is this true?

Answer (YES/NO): NO